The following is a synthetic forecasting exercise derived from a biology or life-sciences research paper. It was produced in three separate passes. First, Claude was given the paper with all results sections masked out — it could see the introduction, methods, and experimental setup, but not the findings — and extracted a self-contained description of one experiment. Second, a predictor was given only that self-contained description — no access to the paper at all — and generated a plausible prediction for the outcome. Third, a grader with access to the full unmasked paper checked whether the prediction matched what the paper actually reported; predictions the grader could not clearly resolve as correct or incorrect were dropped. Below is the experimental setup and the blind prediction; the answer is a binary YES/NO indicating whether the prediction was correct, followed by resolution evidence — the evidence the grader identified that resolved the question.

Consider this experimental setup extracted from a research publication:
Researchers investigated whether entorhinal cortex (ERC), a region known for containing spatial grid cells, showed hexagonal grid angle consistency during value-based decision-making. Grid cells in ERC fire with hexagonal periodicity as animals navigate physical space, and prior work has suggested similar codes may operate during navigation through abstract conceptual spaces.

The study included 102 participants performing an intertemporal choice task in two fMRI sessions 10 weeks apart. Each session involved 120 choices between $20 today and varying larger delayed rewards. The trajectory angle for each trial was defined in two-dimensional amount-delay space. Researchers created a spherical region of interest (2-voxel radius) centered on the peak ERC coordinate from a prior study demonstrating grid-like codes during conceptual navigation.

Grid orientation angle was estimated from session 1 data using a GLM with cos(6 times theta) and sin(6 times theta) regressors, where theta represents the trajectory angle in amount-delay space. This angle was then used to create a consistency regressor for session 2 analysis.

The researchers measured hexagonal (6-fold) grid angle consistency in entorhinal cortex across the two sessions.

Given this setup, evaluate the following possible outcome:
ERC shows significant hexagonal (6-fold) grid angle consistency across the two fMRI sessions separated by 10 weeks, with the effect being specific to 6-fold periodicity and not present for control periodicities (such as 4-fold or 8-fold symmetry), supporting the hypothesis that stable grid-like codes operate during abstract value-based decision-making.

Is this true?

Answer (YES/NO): NO